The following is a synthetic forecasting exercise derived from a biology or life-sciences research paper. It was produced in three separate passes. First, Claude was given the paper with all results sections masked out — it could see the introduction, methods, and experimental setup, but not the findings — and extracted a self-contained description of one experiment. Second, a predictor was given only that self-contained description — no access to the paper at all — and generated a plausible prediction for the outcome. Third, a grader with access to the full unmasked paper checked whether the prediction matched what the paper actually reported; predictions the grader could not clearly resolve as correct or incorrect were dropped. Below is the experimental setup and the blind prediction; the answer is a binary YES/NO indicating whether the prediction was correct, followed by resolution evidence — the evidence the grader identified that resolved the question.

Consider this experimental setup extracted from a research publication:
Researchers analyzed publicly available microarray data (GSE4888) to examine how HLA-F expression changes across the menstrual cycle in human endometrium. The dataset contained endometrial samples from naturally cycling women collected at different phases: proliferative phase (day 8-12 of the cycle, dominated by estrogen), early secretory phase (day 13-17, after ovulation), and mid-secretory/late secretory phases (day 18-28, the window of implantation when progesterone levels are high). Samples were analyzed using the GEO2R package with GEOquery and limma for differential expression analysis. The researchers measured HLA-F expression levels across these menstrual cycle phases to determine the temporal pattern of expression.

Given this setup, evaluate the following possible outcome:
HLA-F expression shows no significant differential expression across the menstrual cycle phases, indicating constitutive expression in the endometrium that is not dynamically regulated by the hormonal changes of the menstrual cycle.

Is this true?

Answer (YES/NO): NO